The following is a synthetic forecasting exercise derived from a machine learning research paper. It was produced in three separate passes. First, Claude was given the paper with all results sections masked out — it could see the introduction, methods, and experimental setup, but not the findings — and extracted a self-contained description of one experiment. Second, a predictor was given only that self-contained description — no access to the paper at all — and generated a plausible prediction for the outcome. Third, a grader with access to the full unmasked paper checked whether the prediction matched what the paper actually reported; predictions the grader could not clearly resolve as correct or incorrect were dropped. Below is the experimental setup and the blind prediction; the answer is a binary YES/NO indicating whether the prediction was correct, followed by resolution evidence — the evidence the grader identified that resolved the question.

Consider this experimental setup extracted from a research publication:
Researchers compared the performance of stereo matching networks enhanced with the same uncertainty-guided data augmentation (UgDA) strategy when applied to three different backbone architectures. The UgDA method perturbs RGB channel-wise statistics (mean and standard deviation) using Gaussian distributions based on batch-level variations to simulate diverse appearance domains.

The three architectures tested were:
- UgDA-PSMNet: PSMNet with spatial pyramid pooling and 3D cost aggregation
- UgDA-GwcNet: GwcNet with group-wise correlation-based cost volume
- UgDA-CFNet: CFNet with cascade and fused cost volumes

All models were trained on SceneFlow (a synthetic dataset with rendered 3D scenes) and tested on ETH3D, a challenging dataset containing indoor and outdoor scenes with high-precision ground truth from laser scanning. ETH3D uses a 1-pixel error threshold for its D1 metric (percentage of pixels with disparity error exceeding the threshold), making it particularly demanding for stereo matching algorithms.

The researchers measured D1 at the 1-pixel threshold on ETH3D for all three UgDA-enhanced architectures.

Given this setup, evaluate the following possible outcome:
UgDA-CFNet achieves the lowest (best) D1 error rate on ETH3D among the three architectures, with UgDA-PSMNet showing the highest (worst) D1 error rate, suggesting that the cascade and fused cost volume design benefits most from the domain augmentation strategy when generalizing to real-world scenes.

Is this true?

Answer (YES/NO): YES